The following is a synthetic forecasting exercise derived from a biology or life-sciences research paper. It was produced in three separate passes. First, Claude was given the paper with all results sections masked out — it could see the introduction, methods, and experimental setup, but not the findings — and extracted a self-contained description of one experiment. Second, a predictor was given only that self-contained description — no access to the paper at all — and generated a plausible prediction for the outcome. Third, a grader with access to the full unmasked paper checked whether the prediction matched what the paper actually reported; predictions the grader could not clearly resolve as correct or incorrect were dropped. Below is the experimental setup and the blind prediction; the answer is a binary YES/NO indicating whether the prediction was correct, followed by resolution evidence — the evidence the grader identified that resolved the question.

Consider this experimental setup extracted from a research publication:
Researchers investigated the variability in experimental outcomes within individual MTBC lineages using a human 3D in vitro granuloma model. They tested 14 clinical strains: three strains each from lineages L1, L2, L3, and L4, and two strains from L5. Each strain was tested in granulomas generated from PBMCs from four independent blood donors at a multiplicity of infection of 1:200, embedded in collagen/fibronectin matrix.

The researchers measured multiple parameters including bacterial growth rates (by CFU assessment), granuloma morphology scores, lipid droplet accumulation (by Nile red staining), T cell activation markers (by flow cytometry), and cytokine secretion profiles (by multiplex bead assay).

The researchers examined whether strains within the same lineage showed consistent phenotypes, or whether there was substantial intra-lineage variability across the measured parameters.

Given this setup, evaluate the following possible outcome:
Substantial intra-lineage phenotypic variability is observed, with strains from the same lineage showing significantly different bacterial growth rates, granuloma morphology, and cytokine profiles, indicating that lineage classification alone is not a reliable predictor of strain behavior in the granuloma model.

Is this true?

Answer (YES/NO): NO